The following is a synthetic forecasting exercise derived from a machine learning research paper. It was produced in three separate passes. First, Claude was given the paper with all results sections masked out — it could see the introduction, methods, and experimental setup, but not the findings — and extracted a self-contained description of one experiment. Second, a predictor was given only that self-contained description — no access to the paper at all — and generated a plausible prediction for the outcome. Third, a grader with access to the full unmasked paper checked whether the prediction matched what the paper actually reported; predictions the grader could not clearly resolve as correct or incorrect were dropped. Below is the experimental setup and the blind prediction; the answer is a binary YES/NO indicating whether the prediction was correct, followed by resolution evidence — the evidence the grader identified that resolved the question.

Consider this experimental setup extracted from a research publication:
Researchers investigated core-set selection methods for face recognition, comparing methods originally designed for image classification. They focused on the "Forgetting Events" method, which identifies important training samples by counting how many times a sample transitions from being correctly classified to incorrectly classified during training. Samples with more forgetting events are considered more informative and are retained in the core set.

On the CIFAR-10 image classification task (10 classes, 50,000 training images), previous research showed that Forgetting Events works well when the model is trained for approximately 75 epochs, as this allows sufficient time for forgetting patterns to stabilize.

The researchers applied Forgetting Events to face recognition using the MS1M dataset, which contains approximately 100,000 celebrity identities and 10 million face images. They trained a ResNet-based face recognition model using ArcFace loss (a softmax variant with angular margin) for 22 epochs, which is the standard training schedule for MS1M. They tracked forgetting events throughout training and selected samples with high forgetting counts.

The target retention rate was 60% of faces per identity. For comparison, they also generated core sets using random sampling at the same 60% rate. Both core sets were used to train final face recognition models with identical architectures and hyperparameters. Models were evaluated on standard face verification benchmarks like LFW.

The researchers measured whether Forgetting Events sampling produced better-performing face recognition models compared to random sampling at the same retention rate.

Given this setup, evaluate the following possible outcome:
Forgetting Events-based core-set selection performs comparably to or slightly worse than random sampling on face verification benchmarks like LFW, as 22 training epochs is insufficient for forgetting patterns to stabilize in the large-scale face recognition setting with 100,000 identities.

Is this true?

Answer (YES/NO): YES